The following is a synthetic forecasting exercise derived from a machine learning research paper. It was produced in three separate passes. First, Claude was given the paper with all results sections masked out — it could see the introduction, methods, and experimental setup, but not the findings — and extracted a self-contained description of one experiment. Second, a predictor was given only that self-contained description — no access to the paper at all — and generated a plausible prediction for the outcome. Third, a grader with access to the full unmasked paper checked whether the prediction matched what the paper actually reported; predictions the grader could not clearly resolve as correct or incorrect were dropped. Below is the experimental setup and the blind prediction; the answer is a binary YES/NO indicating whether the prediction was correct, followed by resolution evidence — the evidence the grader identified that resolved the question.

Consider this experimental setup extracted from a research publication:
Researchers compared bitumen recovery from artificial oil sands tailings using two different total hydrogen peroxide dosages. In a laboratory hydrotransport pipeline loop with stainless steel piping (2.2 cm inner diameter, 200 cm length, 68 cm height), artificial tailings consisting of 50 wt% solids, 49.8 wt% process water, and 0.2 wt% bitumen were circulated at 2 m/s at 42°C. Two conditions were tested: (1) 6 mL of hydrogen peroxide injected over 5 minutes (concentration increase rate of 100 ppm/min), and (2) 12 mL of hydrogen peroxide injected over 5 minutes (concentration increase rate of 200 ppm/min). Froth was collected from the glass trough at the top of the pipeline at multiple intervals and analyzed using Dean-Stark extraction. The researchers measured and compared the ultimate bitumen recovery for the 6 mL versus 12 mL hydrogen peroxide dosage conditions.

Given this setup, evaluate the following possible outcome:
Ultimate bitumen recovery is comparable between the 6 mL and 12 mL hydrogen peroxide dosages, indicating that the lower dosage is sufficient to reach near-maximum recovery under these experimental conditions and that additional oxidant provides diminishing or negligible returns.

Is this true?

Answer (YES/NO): NO